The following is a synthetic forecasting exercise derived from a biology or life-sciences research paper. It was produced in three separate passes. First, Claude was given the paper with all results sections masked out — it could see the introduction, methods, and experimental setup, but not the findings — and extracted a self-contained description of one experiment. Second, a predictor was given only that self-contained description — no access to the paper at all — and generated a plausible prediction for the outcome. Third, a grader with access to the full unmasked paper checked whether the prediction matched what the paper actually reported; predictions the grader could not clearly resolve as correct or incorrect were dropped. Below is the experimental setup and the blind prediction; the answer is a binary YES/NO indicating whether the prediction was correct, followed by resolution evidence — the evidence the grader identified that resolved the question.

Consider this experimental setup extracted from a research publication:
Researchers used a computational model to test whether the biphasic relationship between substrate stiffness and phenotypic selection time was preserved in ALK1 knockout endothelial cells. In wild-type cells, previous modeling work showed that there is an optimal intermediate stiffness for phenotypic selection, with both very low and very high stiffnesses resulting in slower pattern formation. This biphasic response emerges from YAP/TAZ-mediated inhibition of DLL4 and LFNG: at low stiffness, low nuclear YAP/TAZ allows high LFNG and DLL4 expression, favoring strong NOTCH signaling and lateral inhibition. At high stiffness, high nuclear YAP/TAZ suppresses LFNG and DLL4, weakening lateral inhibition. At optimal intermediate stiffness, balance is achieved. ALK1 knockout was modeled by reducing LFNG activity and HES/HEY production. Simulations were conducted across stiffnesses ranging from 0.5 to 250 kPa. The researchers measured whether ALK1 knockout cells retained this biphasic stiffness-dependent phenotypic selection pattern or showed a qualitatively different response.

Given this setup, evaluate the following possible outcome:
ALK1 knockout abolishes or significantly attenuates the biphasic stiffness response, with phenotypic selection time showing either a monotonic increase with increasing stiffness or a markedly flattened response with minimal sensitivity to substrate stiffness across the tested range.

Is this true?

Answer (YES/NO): YES